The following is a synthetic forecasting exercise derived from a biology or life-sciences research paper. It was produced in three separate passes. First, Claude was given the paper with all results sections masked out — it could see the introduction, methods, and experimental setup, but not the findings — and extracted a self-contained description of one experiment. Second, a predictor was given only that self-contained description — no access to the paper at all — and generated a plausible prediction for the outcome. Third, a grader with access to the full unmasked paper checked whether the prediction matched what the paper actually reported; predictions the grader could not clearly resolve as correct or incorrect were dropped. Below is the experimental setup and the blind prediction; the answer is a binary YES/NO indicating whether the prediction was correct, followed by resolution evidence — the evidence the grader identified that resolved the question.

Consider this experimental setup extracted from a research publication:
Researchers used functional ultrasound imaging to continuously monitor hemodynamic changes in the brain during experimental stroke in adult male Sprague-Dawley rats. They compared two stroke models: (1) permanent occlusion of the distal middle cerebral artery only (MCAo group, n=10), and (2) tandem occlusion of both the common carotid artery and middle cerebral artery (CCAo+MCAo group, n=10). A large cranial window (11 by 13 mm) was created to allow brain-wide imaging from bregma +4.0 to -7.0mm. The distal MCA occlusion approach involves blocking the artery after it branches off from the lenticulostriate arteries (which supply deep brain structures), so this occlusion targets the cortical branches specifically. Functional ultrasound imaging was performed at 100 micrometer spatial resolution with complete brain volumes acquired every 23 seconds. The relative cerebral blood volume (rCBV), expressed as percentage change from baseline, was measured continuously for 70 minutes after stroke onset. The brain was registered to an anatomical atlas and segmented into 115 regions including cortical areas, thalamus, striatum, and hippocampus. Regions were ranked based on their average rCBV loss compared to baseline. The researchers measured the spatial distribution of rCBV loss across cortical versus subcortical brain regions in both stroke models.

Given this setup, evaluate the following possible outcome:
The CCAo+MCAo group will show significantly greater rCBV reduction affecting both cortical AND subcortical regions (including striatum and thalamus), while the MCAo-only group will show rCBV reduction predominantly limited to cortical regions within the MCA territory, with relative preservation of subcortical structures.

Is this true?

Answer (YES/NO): NO